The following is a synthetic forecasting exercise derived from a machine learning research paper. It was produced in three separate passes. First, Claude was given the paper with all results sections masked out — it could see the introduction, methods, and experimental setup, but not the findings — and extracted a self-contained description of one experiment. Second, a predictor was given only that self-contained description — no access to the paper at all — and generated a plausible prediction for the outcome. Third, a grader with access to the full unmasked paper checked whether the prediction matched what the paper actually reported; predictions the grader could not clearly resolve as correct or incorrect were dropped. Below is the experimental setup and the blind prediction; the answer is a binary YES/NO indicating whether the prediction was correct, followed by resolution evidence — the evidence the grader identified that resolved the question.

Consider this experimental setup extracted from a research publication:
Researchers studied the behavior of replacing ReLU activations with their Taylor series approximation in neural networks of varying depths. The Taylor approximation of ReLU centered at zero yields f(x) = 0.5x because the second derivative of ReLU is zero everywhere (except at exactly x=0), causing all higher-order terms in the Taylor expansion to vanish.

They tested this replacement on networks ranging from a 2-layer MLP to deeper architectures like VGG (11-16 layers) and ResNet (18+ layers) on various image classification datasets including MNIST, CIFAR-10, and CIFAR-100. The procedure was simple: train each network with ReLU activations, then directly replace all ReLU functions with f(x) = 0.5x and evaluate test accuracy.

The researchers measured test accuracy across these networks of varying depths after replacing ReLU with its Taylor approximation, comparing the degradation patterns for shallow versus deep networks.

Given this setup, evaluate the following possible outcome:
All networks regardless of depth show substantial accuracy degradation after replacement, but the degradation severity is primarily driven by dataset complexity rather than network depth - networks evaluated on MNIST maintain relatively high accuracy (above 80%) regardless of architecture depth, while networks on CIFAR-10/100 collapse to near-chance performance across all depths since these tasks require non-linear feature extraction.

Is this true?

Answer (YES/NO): NO